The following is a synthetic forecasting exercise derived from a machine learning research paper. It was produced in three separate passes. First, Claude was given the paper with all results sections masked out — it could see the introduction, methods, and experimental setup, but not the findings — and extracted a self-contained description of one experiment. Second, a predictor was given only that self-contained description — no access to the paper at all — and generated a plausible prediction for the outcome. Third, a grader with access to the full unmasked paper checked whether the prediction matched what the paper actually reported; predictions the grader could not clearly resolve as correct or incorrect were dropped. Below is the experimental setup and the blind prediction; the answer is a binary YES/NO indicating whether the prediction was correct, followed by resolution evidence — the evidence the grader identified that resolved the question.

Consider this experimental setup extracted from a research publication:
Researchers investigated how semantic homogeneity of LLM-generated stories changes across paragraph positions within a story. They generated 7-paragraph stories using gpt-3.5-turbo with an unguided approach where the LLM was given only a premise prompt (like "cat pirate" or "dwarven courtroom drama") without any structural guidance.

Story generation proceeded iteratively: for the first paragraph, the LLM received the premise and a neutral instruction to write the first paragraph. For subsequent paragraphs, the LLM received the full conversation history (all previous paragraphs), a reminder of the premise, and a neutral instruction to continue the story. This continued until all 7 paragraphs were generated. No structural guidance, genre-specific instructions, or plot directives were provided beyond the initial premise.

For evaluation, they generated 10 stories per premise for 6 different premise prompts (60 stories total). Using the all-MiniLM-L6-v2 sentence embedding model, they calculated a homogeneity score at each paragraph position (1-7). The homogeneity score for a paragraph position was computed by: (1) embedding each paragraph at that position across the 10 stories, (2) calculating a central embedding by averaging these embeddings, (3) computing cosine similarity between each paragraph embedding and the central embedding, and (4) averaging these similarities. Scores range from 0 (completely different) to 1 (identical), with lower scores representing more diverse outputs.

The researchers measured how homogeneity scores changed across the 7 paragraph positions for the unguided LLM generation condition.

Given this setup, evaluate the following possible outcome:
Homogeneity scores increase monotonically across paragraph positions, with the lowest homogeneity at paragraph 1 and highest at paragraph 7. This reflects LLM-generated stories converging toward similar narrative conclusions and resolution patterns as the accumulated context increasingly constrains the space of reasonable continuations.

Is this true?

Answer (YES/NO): NO